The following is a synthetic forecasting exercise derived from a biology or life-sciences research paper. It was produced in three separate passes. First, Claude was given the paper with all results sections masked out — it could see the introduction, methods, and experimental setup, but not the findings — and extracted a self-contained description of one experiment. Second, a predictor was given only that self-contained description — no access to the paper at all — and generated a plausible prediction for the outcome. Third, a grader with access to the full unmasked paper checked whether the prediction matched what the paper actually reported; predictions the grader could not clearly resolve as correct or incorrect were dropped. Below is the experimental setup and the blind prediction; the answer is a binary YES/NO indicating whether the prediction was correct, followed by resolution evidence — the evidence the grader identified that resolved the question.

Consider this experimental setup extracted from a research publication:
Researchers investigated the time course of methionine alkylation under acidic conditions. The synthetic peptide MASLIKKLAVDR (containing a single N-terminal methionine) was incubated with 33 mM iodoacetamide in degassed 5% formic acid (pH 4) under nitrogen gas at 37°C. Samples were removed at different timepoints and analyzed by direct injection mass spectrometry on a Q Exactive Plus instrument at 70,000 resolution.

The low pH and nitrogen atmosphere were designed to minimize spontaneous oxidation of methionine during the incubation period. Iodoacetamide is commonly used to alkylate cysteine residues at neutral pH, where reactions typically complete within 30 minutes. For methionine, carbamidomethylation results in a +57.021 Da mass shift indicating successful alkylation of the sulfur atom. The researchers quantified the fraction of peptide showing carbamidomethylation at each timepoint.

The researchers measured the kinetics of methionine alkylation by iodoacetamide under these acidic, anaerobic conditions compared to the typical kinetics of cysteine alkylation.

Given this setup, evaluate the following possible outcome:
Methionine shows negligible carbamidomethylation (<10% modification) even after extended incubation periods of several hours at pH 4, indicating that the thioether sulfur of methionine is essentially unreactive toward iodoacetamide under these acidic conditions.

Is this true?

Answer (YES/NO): NO